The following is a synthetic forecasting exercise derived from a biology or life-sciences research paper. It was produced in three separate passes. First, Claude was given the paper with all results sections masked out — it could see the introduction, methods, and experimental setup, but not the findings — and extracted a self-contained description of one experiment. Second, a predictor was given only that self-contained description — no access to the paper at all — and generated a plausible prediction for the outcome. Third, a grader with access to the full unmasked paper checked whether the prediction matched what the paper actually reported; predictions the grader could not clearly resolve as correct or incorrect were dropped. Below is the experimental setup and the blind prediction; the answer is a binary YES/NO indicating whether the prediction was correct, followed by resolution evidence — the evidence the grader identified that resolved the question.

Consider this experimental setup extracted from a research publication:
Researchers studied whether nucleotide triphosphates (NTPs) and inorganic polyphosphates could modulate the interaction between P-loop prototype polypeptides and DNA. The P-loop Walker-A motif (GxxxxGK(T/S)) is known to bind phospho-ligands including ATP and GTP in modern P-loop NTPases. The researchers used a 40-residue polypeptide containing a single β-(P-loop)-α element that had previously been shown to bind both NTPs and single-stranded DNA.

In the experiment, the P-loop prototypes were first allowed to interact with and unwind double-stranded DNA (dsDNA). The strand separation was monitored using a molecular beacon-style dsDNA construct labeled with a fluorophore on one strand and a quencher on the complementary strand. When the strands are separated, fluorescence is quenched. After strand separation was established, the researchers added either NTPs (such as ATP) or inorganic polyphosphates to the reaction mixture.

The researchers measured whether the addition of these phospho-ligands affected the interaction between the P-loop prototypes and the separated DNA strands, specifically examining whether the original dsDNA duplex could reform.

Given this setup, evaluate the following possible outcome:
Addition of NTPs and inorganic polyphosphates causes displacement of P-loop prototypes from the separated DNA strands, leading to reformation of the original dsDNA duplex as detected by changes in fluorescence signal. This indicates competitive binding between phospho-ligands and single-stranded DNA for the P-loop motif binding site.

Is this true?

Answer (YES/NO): YES